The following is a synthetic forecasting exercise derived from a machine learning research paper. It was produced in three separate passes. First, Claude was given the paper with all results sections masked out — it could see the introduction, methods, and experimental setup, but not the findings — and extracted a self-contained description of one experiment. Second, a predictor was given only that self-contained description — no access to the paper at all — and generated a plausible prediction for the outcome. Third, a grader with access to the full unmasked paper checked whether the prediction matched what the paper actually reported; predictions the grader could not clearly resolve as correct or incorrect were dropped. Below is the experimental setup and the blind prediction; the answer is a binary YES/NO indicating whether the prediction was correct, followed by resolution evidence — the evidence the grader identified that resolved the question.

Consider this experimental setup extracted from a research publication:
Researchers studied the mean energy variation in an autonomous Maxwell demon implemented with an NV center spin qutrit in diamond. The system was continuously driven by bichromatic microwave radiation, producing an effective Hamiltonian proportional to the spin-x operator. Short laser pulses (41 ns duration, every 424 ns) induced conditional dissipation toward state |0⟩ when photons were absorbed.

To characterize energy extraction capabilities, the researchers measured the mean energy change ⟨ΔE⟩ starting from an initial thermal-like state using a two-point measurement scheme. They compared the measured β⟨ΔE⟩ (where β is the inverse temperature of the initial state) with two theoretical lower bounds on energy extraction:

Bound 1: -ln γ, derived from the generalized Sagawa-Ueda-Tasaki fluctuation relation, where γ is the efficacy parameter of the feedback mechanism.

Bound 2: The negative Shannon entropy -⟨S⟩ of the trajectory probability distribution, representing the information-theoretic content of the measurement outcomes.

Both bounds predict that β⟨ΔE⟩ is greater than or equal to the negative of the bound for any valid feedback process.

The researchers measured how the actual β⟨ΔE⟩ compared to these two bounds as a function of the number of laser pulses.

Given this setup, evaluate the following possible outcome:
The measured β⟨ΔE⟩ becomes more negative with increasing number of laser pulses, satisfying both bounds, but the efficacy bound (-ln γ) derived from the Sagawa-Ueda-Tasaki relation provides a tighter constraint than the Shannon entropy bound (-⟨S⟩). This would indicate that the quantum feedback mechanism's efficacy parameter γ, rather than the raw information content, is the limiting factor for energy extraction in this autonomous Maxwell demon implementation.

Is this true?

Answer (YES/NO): NO